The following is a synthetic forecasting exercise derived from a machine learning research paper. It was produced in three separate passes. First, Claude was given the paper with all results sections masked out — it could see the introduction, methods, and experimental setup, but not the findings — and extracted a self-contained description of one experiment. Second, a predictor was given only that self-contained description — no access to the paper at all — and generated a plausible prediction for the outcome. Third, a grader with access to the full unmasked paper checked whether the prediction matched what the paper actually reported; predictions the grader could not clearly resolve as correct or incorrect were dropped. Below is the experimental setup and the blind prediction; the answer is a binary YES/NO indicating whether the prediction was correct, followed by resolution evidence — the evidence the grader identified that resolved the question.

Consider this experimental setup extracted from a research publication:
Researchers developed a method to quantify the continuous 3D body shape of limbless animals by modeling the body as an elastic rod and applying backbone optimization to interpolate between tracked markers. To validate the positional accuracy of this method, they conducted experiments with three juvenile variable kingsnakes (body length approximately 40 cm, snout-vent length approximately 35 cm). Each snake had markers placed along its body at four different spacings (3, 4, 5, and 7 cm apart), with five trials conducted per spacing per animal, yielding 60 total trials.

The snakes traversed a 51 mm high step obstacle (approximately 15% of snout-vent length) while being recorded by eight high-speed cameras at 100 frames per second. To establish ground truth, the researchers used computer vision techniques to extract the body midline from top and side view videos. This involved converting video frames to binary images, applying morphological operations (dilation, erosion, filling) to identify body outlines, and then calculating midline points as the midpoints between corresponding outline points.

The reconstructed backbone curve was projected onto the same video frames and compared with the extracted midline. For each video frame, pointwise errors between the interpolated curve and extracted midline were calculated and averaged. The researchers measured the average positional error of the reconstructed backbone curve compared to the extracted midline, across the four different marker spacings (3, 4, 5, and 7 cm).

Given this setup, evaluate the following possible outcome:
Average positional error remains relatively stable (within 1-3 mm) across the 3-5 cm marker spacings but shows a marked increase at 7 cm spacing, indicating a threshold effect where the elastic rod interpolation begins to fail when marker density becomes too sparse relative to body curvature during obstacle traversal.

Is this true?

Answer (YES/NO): NO